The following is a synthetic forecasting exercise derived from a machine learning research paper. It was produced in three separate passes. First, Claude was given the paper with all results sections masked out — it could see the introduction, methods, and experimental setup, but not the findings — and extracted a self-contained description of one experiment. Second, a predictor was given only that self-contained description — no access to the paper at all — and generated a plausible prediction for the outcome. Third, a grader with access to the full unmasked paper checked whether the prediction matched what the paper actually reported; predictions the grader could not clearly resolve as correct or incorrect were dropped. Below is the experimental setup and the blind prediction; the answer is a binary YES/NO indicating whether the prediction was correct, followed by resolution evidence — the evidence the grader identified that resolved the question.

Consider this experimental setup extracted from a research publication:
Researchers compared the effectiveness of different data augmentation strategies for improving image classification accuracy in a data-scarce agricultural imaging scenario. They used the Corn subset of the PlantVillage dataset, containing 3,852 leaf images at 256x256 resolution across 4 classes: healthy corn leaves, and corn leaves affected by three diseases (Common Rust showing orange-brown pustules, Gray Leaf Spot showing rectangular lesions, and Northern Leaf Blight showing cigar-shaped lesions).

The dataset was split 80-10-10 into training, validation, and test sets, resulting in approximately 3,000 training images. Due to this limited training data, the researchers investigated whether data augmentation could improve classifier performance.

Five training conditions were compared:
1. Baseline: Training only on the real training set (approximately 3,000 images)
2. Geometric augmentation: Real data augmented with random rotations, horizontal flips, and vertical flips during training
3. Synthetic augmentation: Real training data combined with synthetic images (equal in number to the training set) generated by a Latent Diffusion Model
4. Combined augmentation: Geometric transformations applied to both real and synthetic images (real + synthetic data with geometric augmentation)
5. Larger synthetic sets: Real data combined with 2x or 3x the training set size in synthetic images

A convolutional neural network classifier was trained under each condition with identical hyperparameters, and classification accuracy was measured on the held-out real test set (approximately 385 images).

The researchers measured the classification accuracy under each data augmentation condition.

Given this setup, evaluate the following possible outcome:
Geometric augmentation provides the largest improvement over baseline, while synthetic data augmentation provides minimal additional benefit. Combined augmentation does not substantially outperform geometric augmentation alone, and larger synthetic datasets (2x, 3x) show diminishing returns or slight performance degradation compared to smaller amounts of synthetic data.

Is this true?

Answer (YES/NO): NO